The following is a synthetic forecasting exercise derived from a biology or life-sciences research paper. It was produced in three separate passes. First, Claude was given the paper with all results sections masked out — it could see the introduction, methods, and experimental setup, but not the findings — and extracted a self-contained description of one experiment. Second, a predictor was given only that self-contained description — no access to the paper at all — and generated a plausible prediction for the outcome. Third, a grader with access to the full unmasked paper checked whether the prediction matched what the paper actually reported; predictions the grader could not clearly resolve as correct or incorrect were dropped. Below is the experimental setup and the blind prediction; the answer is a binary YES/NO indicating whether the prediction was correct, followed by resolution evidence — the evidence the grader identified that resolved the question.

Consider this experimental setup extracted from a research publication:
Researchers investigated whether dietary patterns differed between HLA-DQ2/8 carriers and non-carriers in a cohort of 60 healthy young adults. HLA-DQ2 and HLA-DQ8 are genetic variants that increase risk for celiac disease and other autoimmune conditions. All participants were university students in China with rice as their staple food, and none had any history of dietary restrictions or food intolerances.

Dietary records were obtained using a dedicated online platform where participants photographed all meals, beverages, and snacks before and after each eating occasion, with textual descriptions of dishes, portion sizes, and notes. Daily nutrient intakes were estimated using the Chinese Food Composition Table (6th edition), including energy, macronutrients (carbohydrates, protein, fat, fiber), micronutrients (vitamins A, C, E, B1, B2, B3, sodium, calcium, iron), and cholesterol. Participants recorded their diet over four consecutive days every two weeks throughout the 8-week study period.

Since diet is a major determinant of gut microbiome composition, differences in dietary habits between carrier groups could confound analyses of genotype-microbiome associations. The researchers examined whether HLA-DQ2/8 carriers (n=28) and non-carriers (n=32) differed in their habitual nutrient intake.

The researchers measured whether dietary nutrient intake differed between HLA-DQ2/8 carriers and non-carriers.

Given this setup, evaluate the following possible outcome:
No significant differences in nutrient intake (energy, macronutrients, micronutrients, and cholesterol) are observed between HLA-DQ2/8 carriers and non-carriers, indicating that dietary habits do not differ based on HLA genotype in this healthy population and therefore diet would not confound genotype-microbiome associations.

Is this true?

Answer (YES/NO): YES